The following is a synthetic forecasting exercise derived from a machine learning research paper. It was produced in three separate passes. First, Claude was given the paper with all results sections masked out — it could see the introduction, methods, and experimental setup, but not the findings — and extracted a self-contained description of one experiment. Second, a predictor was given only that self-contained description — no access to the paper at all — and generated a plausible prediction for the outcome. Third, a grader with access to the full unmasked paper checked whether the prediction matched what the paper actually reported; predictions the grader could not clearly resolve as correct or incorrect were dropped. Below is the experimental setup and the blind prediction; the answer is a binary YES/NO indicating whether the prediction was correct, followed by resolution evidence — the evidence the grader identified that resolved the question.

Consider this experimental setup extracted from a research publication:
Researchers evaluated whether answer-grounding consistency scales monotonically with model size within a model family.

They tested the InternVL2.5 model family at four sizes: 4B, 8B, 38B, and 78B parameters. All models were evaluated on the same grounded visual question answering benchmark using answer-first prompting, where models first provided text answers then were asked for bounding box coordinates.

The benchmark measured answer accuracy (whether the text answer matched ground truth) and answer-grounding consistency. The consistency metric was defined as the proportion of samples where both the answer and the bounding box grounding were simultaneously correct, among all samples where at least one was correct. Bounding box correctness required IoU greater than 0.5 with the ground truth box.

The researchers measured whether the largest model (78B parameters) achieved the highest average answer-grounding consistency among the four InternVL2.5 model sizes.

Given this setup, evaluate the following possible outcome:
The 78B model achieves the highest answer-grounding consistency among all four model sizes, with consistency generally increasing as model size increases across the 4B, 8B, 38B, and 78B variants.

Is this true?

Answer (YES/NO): NO